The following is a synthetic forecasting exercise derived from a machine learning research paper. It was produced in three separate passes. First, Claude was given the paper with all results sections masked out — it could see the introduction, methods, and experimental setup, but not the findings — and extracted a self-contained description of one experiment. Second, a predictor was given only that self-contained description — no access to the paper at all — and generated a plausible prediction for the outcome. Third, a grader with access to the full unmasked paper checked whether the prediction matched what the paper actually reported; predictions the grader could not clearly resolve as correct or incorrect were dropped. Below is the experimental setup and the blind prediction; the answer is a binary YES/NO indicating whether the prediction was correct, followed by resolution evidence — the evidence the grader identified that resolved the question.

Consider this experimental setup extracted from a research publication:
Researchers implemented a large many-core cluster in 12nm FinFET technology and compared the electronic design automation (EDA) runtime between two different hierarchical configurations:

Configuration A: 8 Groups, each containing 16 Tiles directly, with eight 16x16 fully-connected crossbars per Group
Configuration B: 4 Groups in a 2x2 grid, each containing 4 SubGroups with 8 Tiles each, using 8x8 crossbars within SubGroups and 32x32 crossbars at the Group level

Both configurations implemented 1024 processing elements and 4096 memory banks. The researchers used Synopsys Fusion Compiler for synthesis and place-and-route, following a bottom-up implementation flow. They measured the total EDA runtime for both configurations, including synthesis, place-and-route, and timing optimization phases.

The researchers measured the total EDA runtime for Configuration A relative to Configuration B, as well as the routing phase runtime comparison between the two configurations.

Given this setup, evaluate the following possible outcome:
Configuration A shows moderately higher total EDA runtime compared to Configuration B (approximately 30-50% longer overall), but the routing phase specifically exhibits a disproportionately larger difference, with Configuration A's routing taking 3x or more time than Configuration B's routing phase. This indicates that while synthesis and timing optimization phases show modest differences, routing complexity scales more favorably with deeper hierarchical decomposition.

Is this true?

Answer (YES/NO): NO